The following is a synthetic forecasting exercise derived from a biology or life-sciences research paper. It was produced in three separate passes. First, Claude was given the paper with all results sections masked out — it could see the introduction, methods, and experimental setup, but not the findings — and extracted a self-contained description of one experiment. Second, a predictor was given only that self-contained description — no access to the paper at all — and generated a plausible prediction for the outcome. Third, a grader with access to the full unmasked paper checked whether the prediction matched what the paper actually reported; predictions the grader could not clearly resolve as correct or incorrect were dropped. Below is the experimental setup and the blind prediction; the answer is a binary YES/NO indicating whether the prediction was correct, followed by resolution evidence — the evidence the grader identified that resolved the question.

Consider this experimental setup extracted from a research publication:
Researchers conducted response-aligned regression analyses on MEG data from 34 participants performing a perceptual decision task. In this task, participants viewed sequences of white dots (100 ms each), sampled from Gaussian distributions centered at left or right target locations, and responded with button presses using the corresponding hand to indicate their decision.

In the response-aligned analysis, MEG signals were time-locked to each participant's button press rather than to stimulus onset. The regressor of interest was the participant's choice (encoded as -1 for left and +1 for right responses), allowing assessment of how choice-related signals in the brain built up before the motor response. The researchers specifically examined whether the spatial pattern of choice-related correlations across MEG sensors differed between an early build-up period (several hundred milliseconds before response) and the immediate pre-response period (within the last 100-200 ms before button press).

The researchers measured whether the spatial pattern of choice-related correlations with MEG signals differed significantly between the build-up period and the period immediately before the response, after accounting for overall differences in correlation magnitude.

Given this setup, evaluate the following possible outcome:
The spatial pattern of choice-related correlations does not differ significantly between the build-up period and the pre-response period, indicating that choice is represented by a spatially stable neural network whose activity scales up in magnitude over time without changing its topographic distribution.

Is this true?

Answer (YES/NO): NO